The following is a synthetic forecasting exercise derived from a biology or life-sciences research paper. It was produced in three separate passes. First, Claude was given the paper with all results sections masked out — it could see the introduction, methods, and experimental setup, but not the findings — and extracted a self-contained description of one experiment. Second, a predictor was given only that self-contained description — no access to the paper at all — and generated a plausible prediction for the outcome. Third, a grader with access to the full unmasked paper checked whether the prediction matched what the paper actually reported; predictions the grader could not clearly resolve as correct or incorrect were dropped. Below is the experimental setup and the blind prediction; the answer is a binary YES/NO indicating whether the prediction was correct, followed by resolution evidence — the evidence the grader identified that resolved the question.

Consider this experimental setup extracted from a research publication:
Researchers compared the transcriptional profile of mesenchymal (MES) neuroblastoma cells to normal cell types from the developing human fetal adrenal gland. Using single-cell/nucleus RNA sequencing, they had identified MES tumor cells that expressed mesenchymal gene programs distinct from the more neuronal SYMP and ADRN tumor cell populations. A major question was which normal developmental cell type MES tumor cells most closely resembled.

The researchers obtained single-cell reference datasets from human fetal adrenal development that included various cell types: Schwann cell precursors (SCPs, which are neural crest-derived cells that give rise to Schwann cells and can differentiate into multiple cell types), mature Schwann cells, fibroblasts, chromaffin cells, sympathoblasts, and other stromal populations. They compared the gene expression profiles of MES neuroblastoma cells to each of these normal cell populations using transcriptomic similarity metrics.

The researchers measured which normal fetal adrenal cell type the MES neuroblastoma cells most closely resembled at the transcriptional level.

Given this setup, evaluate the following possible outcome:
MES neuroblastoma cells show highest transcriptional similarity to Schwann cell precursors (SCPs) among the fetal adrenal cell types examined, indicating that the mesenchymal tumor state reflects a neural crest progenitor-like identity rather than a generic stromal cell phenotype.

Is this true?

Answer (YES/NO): YES